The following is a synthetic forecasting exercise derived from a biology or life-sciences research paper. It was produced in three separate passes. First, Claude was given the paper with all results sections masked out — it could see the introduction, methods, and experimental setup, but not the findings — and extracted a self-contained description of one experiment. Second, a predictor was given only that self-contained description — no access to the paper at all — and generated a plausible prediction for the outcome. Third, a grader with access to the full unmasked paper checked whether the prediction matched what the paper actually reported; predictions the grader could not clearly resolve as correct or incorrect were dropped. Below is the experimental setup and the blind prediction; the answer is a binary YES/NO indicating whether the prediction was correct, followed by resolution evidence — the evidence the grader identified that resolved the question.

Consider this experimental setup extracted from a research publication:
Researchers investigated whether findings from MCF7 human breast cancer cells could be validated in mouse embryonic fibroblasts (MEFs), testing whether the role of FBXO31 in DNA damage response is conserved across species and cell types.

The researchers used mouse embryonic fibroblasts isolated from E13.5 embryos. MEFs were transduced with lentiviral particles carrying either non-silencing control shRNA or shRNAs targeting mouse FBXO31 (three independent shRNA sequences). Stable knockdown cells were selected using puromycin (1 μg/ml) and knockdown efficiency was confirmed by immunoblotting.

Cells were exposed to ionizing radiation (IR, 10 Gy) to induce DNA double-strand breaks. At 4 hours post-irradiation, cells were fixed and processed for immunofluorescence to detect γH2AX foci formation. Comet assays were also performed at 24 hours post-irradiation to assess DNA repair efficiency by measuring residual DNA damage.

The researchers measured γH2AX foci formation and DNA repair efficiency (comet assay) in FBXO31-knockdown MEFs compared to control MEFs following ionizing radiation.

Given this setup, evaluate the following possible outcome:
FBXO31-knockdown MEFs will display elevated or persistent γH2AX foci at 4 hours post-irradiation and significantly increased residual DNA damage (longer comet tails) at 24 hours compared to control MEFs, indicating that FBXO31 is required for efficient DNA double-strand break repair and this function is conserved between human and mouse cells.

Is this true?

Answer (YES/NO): NO